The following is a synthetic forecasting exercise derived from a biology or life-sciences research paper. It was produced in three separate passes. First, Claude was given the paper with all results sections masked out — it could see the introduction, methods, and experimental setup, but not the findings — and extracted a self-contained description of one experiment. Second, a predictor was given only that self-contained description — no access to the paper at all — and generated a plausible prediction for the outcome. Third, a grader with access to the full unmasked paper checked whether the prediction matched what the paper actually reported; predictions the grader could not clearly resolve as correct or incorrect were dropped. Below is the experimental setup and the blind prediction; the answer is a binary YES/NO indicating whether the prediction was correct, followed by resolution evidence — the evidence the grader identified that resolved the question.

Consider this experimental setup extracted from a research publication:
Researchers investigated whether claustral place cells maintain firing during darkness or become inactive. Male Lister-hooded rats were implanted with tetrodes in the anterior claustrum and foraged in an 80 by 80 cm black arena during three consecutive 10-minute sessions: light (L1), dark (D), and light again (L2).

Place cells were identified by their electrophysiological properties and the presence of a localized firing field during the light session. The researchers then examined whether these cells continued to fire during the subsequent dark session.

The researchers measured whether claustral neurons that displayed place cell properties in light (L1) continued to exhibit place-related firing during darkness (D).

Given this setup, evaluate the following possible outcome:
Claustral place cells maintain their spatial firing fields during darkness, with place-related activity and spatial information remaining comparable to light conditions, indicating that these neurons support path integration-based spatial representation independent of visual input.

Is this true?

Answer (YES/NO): NO